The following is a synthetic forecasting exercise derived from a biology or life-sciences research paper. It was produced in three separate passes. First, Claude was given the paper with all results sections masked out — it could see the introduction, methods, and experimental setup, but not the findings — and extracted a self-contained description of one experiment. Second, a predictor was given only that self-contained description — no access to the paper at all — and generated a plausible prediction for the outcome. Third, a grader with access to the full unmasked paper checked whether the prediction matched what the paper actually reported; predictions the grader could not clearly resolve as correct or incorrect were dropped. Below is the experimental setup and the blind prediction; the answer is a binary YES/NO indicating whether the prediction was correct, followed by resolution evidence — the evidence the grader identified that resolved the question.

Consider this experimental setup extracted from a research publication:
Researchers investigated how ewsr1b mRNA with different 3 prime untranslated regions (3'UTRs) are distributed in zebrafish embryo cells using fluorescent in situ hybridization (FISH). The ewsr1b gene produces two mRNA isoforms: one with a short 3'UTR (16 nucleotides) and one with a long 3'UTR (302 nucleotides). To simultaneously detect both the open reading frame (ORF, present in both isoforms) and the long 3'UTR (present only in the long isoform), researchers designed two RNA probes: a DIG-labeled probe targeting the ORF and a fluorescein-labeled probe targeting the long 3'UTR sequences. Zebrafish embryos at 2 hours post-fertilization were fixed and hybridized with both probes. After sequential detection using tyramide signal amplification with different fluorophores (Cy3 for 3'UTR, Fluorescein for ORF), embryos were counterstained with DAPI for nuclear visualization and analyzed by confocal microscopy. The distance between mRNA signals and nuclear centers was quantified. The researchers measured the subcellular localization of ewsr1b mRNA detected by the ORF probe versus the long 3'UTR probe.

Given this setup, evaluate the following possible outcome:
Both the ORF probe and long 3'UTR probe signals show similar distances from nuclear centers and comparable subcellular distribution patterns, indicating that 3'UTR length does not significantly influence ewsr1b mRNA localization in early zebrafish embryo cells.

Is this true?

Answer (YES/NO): NO